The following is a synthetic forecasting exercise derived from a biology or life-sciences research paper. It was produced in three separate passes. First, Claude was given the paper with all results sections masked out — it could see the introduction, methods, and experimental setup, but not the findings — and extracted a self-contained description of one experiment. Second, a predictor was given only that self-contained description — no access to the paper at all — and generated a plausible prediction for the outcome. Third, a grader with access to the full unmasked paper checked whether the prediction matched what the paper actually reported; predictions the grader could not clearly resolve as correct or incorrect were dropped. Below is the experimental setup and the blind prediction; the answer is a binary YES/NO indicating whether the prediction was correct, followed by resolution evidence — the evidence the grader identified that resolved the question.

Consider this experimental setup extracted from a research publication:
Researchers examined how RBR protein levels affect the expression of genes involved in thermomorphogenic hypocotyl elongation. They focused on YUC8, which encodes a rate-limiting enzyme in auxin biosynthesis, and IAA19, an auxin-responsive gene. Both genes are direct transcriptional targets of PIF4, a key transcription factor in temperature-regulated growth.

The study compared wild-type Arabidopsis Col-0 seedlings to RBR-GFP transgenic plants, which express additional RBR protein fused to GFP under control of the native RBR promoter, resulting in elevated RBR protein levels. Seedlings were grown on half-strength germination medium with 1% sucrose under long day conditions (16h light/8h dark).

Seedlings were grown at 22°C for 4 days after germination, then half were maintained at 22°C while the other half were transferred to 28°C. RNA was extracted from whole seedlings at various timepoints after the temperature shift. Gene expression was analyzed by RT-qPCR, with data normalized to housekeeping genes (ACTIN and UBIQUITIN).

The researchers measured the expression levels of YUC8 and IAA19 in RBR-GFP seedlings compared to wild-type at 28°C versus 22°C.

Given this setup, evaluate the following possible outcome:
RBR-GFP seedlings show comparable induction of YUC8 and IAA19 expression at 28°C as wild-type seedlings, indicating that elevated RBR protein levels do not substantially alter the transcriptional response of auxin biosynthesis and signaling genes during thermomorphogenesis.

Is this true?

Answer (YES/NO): NO